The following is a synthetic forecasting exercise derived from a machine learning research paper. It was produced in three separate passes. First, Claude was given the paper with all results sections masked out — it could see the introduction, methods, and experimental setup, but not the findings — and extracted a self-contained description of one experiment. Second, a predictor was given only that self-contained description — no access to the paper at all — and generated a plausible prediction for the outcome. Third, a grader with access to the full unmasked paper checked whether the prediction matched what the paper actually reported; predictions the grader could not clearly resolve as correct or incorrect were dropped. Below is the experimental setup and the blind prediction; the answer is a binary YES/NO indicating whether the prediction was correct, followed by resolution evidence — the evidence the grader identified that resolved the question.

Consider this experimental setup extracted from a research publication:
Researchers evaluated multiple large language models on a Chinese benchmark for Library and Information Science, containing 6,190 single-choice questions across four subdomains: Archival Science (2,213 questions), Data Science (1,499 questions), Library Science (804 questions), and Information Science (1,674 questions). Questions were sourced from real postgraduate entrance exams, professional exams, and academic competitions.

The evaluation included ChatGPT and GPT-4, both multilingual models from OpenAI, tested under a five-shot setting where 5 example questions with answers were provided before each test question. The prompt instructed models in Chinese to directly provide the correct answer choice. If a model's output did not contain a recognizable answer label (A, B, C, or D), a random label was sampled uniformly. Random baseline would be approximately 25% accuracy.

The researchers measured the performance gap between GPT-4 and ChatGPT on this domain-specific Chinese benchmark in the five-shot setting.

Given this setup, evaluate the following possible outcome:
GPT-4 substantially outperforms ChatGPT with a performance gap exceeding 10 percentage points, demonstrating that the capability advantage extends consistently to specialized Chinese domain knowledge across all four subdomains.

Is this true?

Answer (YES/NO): YES